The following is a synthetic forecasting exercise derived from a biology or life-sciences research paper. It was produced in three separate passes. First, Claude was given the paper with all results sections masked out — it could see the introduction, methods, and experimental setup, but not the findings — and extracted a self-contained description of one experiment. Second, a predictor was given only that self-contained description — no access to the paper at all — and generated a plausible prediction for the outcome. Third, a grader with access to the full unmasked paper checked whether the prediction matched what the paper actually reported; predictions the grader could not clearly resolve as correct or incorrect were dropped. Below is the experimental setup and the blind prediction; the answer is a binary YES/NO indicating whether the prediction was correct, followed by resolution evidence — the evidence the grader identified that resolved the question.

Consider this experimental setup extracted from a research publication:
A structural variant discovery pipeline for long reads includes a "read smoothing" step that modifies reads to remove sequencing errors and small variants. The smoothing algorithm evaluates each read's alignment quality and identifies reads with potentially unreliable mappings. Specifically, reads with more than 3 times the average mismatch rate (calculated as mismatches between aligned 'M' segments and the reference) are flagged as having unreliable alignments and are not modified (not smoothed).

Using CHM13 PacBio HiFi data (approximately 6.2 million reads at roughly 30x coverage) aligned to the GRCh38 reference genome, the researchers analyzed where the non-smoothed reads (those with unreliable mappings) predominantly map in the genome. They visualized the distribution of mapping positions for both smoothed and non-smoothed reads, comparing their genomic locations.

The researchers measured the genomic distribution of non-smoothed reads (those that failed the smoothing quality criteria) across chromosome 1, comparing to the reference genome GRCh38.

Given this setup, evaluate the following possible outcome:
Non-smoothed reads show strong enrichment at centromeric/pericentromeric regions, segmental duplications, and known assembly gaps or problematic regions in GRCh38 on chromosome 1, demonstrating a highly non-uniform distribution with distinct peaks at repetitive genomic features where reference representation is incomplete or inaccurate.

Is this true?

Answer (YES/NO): NO